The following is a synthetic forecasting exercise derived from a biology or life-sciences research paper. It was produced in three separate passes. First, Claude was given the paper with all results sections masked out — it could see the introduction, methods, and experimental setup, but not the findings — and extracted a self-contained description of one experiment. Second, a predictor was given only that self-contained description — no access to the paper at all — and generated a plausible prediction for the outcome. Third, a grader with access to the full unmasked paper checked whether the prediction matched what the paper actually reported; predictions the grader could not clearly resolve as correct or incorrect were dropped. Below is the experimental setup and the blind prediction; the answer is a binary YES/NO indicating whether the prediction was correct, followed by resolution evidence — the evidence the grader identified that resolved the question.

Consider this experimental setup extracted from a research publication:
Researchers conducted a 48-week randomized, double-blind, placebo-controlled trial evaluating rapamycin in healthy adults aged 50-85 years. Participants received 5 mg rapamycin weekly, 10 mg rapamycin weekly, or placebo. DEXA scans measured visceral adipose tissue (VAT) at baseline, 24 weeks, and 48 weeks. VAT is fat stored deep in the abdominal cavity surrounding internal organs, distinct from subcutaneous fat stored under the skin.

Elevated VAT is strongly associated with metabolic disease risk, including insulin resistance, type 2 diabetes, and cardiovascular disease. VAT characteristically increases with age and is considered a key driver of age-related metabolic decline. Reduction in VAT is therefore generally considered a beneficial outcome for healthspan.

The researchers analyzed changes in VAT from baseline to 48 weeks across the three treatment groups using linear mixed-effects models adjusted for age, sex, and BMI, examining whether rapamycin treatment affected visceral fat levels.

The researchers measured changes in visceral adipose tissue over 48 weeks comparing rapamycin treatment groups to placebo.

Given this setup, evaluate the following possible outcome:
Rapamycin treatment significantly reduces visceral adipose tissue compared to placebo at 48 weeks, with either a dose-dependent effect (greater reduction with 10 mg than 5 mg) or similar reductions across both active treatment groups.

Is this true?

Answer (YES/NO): NO